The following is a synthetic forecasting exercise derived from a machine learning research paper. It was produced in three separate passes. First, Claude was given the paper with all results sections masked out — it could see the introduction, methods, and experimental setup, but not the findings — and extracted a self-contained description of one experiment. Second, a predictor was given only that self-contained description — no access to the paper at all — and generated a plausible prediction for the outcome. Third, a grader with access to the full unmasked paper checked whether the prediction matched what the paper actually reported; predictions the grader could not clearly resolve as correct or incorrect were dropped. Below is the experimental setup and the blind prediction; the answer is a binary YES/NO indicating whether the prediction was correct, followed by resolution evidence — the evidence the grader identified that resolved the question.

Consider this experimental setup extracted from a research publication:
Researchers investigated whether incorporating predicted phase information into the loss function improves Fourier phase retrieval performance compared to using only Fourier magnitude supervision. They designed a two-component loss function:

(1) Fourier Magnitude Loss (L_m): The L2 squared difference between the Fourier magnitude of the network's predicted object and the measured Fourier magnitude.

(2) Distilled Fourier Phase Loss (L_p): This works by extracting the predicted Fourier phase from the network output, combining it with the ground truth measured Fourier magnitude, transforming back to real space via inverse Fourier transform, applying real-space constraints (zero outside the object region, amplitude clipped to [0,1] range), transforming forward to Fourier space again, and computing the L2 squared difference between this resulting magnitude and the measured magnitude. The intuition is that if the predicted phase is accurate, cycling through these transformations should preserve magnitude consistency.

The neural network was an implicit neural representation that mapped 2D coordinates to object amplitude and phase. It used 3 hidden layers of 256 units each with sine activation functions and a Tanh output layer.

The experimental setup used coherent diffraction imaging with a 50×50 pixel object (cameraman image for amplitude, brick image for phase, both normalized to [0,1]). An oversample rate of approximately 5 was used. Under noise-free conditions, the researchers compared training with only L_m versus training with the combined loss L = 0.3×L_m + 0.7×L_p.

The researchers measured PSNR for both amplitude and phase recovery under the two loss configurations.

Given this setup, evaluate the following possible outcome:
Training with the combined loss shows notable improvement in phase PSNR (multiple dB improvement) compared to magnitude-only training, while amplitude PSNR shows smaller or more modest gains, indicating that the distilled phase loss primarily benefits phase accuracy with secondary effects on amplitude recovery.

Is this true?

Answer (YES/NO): NO